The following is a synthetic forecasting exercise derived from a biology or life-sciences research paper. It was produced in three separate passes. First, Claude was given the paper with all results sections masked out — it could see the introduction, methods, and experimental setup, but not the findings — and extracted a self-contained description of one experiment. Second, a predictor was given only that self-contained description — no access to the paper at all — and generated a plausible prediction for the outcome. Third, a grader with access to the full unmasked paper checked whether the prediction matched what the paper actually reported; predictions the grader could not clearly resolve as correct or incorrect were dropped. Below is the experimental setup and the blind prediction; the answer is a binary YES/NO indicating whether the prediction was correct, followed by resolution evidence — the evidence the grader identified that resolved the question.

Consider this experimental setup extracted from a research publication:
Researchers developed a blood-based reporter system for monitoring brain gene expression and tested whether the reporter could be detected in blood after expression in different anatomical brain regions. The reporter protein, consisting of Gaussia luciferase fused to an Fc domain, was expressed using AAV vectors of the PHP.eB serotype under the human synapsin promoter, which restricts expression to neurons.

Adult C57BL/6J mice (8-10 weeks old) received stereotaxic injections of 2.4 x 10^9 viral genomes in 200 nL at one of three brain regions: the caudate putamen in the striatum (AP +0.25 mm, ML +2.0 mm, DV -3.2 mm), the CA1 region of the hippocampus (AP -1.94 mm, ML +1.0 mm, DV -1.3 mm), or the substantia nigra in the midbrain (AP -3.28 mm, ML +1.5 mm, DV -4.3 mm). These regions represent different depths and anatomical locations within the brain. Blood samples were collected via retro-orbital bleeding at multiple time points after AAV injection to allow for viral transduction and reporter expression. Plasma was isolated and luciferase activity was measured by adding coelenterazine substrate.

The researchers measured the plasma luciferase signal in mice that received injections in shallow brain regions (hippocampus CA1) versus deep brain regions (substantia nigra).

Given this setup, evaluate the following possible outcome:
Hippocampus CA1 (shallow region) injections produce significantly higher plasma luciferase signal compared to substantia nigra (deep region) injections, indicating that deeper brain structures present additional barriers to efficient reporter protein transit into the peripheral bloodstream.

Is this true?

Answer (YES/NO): NO